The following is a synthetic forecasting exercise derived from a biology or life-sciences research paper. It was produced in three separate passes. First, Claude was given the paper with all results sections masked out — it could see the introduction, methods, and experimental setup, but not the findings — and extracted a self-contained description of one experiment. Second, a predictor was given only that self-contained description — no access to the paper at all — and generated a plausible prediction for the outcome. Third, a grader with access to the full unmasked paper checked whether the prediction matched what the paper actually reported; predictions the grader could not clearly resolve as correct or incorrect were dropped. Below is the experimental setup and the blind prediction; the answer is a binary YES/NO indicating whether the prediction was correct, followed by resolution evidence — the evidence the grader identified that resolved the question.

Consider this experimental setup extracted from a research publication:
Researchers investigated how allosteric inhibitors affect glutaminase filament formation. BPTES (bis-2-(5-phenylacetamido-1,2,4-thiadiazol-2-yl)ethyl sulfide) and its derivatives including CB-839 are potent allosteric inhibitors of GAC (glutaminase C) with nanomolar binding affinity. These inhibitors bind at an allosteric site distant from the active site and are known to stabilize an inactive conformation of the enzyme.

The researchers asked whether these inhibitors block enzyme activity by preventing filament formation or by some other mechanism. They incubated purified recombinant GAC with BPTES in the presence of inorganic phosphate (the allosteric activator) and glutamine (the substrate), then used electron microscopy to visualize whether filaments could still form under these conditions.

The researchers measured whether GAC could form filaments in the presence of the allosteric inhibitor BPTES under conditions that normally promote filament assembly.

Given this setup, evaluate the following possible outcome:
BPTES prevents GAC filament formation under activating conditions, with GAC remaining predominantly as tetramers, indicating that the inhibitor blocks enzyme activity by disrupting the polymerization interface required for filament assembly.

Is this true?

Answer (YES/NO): YES